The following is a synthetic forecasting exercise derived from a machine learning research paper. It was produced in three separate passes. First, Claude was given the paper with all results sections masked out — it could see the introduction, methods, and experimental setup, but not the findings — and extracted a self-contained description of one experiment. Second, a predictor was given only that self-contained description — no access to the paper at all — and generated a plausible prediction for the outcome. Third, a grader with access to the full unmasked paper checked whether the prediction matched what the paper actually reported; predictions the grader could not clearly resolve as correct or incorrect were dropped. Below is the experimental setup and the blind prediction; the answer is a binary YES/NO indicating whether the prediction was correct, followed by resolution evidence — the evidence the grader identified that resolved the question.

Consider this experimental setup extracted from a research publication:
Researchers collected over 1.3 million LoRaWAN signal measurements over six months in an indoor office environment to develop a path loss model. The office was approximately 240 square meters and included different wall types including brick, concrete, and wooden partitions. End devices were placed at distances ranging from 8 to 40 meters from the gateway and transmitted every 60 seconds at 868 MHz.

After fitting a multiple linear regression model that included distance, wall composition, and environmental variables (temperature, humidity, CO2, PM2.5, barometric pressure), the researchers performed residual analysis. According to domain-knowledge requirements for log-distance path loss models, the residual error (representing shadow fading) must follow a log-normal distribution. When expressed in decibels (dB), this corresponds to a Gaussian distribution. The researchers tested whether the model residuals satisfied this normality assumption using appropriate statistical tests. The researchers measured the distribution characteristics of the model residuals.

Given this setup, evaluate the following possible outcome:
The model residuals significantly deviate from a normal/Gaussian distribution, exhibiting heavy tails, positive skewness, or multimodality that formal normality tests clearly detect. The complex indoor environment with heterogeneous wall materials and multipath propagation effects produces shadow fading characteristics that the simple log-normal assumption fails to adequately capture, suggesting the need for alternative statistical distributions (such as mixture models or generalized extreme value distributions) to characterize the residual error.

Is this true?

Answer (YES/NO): YES